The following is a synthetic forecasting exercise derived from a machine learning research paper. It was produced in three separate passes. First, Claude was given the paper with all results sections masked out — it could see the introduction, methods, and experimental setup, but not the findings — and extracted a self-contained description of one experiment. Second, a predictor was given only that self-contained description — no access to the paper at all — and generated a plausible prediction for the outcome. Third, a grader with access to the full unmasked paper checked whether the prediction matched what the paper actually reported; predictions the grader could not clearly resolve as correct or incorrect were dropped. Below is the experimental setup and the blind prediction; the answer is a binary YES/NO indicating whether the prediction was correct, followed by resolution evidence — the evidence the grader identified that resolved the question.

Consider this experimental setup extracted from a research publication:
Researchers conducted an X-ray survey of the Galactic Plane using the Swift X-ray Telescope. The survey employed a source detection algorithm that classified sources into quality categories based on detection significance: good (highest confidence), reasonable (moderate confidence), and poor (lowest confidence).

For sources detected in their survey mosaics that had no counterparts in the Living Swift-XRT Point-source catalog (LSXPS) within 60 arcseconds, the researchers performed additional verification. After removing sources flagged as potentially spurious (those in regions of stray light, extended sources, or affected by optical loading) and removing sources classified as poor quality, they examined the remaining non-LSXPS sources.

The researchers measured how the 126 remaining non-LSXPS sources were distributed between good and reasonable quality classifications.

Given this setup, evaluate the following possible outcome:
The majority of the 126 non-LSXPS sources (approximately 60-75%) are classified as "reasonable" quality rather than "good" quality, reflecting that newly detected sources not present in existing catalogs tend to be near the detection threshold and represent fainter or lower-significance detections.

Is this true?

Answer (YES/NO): NO